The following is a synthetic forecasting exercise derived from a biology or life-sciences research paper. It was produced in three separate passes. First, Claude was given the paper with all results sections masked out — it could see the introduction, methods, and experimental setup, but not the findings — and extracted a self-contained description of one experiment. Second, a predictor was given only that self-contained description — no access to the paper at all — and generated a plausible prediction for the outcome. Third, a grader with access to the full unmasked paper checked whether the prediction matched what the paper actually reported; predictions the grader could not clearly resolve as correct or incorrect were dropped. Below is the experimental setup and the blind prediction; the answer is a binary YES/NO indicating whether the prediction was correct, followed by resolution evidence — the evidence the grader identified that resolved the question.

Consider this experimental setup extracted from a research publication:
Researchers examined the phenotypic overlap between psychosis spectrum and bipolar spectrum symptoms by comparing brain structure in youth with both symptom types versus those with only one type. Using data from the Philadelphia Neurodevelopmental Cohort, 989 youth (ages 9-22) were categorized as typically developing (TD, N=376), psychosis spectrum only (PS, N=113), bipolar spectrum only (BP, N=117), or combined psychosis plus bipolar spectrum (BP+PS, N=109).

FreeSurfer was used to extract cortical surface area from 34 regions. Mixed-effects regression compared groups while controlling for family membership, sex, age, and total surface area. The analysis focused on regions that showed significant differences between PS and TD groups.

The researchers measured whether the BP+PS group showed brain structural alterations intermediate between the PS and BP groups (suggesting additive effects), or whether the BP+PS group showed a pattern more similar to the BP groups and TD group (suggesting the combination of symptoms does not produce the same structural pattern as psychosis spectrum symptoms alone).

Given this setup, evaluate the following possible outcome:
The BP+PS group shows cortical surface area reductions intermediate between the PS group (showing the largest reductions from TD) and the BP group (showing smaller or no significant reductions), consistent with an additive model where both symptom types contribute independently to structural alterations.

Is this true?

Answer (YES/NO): NO